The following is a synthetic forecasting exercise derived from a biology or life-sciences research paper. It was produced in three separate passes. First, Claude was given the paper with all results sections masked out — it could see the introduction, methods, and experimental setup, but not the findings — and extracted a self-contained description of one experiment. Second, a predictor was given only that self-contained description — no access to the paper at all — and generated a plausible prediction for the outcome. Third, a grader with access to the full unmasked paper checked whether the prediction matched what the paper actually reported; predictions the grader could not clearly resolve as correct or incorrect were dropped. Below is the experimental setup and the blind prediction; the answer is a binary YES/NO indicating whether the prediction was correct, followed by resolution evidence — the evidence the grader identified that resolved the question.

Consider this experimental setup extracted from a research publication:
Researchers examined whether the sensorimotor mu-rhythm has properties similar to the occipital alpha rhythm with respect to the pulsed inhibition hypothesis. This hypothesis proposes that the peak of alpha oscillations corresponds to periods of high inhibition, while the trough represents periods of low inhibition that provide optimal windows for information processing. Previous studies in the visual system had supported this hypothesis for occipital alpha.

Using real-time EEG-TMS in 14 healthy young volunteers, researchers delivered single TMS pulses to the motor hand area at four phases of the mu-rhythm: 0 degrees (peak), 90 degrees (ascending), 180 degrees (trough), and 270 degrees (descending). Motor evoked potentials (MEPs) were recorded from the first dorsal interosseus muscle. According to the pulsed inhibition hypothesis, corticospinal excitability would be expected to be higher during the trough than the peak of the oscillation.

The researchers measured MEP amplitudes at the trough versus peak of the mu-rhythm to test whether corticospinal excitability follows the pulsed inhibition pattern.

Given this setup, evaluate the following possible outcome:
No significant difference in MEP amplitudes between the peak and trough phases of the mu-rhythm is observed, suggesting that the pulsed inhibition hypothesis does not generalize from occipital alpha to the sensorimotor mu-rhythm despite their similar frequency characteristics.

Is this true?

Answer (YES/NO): YES